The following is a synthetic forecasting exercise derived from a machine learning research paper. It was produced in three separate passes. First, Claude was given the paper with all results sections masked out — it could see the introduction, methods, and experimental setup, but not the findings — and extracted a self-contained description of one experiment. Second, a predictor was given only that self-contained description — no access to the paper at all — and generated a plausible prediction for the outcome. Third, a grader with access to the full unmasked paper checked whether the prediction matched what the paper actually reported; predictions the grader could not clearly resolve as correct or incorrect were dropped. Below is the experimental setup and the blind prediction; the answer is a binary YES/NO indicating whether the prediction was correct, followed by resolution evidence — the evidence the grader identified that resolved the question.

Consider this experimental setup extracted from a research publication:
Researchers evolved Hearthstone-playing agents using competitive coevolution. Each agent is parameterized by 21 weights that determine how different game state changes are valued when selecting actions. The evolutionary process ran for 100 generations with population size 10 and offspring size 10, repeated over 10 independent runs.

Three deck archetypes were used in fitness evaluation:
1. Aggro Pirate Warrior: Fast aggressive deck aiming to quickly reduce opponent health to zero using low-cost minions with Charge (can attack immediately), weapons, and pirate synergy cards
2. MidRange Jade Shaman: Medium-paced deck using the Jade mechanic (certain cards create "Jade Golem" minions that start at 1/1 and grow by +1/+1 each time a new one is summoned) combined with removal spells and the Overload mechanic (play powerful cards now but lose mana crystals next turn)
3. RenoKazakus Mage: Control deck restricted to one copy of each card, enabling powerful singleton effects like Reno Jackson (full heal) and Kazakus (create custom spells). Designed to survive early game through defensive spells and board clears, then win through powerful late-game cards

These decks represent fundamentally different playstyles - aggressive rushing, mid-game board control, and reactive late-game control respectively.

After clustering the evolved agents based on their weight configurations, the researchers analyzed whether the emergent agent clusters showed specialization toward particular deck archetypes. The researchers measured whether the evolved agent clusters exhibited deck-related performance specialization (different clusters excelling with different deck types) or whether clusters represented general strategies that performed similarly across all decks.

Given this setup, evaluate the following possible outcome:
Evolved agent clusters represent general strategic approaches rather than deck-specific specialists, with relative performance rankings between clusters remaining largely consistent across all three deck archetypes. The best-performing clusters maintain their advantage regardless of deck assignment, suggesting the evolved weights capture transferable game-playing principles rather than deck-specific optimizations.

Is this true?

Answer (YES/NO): NO